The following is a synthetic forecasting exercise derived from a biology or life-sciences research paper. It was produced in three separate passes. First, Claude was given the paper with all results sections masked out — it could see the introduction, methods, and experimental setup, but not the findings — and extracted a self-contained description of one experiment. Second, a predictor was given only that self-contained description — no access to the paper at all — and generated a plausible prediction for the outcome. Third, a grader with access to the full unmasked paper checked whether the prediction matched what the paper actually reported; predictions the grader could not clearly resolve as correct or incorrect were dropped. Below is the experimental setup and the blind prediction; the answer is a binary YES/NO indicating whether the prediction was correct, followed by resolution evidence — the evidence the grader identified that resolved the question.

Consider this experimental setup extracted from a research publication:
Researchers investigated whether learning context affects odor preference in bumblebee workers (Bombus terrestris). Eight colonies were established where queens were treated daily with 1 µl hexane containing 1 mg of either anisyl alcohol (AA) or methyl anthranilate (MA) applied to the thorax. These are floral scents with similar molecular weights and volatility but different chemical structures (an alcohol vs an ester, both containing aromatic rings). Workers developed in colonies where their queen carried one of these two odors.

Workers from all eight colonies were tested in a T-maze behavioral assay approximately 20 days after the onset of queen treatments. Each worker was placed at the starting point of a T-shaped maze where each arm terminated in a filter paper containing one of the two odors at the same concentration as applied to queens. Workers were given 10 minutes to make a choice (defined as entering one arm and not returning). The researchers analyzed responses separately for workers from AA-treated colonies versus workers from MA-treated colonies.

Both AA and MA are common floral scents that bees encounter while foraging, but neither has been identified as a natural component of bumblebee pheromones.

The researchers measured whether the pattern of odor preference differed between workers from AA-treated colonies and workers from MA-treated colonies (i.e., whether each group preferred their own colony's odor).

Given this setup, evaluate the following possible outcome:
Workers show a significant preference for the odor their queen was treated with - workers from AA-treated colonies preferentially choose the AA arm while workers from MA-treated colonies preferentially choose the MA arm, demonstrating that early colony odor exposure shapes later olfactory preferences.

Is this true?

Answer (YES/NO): YES